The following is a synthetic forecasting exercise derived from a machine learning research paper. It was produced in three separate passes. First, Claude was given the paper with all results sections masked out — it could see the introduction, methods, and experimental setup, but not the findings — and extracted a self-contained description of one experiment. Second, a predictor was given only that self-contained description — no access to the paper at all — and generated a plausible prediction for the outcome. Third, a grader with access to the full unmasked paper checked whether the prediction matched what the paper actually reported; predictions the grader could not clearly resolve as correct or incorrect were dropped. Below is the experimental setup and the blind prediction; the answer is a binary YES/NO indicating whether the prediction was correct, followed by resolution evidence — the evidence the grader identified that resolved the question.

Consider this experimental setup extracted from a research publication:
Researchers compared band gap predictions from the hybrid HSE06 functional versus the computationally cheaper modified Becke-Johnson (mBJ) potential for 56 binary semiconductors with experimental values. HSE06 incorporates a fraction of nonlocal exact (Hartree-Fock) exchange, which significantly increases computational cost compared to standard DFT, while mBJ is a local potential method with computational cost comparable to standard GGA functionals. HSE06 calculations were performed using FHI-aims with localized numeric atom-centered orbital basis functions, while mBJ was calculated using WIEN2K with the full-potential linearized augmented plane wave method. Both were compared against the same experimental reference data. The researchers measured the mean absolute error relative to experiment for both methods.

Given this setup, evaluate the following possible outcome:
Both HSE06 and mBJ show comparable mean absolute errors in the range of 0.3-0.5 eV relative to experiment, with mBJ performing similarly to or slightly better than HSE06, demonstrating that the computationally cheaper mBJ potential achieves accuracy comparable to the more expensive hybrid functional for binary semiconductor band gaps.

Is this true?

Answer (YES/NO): NO